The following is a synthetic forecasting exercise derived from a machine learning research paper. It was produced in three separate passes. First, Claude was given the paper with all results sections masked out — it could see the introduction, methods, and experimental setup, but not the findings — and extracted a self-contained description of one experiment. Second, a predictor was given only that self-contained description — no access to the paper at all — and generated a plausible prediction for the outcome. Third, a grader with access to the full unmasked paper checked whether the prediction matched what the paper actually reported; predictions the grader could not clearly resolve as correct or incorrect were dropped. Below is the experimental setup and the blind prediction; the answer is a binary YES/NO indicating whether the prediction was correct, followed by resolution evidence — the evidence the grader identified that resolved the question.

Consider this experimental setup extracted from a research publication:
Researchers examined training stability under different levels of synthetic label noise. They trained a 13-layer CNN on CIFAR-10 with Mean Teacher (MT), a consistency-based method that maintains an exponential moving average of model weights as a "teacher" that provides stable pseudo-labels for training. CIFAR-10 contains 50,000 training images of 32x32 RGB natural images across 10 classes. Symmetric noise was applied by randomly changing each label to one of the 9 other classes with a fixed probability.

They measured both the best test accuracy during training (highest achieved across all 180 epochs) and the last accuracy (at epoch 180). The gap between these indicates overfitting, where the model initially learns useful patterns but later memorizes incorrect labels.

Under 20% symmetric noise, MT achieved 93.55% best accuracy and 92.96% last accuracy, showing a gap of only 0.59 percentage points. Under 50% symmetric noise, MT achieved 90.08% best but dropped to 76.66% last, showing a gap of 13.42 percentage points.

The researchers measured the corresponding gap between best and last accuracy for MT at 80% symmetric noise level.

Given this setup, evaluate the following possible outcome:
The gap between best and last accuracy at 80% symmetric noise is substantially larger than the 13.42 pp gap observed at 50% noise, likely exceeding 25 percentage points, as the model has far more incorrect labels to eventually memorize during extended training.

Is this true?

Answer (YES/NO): YES